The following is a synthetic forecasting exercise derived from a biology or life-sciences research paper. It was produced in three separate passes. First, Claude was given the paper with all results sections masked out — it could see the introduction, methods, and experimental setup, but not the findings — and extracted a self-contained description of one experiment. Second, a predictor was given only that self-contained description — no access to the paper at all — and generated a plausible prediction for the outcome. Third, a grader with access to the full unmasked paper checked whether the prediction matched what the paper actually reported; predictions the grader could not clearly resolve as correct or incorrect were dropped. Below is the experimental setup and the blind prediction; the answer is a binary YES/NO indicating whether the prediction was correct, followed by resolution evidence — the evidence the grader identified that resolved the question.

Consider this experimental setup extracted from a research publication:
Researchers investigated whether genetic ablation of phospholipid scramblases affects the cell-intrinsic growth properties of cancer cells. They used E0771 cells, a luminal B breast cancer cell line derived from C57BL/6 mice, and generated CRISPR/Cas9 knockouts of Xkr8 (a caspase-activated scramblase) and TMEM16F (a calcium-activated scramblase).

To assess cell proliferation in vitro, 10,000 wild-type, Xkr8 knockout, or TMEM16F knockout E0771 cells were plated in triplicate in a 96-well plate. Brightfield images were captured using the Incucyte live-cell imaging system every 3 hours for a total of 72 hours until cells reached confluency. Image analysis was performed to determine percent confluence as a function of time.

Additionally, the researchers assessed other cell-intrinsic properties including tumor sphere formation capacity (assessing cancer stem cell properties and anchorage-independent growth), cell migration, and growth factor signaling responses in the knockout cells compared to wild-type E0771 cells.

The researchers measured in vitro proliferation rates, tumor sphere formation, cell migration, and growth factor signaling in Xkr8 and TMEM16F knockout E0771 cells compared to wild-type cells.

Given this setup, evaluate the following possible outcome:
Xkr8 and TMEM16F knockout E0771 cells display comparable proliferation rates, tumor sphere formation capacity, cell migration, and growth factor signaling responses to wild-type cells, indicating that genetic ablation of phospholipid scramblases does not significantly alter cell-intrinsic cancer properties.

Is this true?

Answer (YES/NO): YES